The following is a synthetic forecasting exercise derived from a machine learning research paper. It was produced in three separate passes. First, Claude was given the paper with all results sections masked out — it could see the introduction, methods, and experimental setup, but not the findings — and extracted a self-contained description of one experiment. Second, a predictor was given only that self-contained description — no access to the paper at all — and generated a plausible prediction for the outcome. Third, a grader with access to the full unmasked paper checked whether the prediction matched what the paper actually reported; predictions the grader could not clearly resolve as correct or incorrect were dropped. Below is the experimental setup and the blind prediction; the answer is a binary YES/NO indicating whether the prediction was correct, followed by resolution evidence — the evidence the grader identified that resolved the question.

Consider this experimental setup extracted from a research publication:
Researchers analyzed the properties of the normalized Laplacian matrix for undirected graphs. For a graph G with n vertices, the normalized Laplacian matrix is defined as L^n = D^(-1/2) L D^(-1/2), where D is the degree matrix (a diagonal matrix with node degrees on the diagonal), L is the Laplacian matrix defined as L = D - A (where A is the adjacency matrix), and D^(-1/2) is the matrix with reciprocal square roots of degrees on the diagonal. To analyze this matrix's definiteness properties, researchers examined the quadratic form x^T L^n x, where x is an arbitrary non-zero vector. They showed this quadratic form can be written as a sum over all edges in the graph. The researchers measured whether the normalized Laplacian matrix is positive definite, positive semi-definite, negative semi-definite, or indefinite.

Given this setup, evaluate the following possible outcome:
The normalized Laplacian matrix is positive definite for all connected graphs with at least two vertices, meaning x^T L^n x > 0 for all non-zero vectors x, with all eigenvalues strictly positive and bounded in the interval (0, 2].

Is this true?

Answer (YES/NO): NO